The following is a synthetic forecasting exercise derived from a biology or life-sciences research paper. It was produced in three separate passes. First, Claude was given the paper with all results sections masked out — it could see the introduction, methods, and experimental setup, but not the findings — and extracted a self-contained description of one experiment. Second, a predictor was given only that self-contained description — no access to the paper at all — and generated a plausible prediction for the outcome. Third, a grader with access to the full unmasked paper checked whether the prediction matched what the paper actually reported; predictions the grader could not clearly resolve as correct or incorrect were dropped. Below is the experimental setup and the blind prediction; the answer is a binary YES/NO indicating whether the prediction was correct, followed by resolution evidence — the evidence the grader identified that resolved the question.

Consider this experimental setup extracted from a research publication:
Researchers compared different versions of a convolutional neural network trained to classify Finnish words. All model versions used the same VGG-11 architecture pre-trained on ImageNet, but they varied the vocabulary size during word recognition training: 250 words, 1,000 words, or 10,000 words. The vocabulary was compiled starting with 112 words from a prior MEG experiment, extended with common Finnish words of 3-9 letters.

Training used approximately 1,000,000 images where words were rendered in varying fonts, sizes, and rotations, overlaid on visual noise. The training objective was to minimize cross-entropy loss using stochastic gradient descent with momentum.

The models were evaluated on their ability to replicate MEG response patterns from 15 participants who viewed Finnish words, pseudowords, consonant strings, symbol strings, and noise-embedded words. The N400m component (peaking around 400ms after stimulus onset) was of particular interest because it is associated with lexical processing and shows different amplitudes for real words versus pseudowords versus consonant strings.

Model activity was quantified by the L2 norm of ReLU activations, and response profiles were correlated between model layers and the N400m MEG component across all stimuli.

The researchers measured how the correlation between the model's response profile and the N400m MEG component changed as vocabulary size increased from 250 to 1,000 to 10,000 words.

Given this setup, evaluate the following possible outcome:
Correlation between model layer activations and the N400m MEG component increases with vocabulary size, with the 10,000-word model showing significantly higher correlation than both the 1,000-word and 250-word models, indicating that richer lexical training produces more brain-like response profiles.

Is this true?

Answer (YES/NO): NO